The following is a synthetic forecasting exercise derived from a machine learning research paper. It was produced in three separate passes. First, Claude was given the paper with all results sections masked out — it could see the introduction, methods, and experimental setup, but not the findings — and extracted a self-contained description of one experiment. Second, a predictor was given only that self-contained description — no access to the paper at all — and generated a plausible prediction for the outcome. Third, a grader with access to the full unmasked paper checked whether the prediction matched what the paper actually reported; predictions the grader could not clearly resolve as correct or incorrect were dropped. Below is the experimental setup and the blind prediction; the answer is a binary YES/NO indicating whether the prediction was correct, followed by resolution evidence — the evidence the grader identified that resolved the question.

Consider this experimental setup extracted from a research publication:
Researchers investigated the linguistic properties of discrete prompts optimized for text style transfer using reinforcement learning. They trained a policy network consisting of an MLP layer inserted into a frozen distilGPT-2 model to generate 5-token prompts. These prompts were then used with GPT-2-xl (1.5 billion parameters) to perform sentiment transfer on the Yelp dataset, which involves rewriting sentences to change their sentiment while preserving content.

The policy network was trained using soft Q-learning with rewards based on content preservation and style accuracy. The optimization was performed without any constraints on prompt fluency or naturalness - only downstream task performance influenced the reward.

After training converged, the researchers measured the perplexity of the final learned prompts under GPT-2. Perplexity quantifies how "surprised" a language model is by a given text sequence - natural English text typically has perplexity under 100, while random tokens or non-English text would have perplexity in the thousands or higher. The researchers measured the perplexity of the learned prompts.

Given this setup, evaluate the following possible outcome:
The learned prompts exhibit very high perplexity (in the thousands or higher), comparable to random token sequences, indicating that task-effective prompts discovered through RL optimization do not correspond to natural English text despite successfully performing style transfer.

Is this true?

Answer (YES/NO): YES